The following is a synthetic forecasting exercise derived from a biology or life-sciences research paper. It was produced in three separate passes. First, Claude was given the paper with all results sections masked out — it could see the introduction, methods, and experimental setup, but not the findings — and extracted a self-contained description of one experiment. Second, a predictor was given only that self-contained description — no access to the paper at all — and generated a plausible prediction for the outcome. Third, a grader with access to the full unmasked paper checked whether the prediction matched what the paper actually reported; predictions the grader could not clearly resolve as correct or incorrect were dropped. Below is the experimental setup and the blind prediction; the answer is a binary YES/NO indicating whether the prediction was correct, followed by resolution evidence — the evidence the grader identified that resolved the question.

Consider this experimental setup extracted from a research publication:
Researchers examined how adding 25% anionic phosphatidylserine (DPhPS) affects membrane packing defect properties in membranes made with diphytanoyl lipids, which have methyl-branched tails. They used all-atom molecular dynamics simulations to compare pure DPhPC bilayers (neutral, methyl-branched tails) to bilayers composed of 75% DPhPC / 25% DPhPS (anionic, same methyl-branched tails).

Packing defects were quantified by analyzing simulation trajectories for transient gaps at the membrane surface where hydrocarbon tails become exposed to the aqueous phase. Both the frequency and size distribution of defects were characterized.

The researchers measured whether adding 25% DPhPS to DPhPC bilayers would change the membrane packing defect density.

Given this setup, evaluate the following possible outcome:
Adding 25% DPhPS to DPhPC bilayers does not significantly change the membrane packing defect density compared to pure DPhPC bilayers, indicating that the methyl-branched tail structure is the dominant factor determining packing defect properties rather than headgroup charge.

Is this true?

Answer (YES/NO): NO